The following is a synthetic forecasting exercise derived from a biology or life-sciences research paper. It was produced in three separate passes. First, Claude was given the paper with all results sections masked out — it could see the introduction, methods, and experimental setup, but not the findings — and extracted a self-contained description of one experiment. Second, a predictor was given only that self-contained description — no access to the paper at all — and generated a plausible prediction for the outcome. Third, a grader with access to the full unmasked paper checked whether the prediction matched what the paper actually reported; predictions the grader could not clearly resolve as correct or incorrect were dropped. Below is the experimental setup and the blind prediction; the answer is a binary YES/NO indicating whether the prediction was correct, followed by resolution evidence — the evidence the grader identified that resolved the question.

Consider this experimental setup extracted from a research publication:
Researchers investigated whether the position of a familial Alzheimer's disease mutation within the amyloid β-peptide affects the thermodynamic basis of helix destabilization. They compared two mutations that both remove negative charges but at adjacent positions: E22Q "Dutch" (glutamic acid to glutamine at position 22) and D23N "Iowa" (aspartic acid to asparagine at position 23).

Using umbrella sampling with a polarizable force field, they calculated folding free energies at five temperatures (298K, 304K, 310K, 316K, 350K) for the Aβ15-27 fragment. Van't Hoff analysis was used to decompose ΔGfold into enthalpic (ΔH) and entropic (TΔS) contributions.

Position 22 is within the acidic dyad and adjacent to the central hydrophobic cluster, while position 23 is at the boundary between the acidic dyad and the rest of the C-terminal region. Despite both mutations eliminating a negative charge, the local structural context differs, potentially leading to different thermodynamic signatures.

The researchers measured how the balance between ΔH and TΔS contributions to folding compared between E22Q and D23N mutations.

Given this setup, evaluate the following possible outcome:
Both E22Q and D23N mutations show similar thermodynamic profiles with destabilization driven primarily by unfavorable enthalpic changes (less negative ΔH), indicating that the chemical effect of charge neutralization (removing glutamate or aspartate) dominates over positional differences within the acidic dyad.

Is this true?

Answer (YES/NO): NO